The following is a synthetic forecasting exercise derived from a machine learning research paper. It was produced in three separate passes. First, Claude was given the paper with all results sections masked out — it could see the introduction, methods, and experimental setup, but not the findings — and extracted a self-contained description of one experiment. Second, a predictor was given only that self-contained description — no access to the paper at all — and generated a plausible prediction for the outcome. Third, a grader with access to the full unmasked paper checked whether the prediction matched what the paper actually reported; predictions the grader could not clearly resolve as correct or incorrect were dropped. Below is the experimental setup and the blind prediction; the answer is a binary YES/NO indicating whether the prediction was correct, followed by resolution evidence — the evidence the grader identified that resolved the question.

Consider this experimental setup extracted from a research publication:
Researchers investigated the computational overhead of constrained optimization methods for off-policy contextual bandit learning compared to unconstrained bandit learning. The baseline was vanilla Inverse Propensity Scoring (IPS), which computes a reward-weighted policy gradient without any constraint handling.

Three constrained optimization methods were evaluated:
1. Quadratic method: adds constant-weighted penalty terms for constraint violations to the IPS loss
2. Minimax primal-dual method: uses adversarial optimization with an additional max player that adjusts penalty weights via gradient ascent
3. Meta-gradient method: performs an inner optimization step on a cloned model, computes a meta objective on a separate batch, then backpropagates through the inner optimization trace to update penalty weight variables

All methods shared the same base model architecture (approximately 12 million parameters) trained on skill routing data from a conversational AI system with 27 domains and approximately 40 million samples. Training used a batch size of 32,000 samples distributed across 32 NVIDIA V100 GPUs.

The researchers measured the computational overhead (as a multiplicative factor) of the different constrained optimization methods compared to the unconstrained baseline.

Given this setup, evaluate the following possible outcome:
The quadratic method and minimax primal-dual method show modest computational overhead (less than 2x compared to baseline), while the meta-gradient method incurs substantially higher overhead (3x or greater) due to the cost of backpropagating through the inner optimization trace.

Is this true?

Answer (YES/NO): NO